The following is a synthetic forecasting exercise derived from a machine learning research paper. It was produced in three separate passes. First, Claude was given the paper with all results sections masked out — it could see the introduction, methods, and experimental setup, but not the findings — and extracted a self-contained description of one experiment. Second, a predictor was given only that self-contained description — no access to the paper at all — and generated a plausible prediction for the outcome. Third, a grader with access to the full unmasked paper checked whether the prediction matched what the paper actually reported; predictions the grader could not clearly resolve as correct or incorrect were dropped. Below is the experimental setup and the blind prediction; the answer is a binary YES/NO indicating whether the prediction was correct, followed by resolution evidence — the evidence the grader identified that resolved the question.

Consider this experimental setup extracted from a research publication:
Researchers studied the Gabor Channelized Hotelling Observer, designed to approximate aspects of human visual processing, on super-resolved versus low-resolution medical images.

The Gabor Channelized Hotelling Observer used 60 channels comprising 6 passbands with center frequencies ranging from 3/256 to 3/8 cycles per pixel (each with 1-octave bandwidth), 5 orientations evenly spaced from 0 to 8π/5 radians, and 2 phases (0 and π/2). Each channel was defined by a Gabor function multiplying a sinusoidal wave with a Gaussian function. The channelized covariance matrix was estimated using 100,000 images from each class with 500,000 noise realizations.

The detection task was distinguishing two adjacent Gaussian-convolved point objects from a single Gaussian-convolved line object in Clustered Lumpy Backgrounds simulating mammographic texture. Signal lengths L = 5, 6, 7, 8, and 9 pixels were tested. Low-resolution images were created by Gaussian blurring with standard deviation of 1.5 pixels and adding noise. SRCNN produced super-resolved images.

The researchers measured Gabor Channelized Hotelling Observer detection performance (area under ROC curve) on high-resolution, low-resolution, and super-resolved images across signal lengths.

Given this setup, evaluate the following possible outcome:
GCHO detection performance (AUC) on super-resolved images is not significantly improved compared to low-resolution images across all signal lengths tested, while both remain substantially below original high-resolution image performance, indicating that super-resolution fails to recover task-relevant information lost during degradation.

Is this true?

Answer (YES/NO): NO